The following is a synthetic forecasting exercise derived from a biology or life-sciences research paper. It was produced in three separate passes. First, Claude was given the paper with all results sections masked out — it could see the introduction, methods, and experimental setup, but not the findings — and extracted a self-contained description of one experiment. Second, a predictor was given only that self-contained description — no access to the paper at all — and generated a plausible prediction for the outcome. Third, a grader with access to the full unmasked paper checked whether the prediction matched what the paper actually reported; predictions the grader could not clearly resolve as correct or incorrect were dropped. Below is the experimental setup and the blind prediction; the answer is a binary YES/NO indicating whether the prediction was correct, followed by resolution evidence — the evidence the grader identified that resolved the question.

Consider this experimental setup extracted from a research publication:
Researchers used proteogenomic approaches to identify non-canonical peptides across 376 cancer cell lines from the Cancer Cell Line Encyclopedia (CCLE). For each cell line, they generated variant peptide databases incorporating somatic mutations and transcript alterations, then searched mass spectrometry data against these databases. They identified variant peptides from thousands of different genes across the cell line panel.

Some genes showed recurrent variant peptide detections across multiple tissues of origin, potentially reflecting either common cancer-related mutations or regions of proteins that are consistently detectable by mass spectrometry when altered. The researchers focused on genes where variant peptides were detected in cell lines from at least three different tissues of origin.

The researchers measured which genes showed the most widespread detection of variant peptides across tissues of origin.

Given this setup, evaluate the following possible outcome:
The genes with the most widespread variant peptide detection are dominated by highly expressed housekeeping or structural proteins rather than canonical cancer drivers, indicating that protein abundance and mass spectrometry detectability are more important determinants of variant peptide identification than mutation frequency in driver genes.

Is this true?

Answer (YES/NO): NO